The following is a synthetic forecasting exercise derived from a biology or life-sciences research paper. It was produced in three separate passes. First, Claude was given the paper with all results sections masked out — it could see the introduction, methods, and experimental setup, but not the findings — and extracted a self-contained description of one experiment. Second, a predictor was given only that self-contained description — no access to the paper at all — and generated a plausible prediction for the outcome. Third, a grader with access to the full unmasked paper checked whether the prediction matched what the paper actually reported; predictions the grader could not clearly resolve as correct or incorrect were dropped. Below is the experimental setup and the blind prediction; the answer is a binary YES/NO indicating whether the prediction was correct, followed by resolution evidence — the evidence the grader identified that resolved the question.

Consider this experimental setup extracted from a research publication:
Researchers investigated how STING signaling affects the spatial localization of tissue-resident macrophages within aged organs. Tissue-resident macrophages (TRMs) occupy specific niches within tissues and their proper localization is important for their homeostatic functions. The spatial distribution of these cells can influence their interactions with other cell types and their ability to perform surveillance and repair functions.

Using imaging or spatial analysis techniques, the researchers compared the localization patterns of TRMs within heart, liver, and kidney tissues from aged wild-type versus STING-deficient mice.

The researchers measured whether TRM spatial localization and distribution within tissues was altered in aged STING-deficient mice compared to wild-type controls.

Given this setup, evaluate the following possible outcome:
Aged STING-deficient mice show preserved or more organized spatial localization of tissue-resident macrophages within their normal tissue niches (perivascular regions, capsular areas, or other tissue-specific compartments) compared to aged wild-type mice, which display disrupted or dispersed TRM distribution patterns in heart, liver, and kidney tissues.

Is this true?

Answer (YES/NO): NO